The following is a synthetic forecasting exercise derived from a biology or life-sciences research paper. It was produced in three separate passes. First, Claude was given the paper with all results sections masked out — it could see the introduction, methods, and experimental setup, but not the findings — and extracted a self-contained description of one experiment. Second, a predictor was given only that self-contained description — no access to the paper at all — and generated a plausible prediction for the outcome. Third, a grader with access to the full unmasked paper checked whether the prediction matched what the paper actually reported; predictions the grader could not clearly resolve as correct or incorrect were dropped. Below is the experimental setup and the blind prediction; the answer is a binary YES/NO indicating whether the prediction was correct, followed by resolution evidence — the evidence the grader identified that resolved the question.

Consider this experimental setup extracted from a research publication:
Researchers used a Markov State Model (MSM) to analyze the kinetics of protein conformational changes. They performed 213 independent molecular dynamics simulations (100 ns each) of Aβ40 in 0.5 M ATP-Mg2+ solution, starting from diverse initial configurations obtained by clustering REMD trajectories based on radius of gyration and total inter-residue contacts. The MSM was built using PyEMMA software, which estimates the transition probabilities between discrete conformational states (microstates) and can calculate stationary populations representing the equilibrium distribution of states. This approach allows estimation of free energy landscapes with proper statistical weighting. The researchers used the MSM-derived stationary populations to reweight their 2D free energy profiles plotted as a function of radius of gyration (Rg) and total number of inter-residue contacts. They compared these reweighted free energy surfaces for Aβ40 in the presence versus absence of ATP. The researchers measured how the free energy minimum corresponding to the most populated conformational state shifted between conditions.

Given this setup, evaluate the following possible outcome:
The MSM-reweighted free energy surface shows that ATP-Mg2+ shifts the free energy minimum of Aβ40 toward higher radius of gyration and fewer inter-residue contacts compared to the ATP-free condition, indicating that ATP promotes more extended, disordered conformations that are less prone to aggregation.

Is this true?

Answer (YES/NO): YES